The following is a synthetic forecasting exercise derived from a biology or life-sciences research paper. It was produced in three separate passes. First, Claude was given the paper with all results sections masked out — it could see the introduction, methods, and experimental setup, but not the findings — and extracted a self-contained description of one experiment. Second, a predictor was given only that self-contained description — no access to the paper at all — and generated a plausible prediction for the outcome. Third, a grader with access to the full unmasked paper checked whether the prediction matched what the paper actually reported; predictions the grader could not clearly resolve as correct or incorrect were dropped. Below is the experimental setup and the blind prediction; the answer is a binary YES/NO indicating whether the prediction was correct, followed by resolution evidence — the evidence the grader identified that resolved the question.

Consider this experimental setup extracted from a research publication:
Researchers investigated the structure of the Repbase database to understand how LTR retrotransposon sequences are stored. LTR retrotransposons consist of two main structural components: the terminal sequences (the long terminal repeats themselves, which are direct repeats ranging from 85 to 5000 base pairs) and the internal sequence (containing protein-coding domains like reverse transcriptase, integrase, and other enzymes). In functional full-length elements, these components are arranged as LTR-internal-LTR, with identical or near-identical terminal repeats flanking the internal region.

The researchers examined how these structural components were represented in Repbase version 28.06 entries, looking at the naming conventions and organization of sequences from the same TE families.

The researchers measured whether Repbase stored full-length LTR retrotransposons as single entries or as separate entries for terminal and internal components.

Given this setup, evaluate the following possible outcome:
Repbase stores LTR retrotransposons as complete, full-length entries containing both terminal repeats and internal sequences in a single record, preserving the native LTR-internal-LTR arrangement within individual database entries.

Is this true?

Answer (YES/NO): NO